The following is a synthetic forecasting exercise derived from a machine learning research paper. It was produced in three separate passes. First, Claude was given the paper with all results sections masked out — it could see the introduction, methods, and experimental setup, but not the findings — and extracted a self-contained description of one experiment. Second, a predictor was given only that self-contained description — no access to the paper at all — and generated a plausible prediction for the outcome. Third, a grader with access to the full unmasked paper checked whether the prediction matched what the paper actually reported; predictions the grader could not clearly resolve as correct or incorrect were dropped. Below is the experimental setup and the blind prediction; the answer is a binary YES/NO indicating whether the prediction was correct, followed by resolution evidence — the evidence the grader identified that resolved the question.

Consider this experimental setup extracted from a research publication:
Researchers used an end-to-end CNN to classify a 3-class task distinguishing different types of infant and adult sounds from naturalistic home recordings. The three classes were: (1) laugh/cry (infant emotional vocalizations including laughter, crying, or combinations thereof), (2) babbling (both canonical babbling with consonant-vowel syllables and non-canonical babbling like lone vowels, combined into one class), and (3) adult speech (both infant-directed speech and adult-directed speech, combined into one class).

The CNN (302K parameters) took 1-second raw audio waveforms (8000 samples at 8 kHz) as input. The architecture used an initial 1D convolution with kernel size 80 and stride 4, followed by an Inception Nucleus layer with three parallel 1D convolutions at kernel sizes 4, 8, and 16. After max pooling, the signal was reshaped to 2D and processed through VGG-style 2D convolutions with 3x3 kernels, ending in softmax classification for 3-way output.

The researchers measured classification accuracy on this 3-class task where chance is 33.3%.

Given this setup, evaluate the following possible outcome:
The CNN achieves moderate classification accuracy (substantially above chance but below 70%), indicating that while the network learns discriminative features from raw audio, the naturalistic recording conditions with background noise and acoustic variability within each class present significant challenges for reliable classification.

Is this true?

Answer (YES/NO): NO